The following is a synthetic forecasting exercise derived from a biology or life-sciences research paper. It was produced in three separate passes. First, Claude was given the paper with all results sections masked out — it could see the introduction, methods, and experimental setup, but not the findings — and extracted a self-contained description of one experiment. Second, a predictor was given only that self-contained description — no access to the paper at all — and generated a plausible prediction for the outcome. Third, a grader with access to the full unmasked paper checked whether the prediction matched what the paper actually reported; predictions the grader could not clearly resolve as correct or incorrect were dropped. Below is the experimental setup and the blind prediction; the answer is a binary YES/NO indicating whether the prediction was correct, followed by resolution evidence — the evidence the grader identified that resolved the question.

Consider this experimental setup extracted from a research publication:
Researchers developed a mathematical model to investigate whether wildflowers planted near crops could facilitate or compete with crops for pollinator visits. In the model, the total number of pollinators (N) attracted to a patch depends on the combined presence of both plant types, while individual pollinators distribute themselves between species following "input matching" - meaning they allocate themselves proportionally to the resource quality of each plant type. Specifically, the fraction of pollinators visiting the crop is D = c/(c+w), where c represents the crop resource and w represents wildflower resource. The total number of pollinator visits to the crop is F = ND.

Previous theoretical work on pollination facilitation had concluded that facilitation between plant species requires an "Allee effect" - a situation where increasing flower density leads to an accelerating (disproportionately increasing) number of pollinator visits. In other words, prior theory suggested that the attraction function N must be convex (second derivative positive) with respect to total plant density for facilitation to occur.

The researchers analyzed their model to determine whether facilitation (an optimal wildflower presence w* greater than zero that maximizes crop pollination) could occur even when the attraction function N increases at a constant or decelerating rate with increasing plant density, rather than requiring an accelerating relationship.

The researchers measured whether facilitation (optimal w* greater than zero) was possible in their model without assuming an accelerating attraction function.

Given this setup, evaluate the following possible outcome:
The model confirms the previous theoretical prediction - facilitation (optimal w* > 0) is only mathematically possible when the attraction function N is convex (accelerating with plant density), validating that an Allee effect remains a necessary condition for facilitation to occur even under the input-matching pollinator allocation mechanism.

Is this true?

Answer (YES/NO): NO